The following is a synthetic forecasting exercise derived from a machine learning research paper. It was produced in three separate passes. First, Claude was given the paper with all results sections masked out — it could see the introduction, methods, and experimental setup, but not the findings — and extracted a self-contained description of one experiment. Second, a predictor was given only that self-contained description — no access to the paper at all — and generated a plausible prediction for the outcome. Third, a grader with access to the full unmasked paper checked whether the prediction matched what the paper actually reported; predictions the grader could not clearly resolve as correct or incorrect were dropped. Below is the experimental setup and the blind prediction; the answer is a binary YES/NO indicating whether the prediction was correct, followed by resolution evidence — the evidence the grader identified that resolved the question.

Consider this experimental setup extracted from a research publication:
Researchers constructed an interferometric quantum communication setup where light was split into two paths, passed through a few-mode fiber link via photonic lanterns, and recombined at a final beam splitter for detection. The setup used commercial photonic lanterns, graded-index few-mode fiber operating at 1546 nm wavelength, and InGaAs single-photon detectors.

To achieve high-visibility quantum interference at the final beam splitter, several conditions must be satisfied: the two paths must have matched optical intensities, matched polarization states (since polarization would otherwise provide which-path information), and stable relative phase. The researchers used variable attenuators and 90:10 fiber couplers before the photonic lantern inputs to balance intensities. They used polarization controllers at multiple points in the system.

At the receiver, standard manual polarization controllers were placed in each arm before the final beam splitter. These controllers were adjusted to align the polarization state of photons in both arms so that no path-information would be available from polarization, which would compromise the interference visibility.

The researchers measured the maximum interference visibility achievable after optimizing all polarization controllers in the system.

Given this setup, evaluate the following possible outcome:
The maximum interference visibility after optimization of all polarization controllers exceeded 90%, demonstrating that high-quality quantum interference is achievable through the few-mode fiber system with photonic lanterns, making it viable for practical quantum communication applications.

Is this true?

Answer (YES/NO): YES